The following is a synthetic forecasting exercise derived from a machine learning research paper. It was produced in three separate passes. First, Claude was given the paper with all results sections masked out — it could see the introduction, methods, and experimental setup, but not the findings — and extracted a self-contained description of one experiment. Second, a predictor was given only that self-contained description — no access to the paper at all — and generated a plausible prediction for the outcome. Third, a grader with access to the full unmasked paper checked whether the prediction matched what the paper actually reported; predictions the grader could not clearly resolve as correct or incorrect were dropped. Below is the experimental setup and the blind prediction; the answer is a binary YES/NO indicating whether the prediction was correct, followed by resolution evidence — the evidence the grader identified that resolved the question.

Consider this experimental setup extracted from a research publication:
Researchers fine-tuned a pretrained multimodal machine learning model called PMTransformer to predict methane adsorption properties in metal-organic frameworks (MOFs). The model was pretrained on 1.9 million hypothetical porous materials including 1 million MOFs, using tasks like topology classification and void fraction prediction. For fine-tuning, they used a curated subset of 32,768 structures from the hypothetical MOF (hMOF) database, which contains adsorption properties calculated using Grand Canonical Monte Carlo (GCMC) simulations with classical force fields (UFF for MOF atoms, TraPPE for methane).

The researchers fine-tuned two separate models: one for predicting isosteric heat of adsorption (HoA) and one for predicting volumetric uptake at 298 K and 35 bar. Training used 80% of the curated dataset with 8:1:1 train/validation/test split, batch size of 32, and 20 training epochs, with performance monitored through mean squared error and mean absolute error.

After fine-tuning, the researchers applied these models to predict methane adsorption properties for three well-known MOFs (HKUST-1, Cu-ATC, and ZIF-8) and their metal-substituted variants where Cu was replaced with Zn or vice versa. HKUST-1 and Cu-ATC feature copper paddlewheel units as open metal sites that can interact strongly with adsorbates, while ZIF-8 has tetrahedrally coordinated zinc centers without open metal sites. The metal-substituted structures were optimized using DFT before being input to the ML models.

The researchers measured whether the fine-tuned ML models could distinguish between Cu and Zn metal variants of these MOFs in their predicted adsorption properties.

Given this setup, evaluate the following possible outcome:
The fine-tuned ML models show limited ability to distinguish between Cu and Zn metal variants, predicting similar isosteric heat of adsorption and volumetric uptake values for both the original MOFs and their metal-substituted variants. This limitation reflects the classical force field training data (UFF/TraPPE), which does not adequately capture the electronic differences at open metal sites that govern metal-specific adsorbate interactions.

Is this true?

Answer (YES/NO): YES